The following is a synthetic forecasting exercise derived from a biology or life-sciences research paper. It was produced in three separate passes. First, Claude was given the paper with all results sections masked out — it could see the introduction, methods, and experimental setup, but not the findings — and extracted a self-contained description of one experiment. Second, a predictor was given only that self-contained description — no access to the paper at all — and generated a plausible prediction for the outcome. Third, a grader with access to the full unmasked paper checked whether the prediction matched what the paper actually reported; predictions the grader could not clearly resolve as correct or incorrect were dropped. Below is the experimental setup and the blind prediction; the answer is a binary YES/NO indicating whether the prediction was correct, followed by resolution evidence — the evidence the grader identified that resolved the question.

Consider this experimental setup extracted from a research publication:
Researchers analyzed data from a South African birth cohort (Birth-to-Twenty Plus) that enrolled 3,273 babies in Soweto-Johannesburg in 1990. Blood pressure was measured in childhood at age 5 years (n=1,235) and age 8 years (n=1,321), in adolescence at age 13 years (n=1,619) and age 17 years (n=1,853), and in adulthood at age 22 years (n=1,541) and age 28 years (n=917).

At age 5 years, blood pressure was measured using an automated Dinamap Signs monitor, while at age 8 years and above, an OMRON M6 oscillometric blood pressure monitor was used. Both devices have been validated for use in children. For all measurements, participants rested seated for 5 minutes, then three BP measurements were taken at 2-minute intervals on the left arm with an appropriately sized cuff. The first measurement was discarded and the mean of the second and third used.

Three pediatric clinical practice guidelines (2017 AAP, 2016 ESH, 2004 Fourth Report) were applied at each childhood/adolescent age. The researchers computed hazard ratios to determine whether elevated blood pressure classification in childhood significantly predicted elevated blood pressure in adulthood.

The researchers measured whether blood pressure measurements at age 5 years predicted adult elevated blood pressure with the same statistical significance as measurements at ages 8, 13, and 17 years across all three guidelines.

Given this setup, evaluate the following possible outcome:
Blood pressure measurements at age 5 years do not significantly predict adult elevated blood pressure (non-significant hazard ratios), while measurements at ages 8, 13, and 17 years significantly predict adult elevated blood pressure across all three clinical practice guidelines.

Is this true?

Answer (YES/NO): YES